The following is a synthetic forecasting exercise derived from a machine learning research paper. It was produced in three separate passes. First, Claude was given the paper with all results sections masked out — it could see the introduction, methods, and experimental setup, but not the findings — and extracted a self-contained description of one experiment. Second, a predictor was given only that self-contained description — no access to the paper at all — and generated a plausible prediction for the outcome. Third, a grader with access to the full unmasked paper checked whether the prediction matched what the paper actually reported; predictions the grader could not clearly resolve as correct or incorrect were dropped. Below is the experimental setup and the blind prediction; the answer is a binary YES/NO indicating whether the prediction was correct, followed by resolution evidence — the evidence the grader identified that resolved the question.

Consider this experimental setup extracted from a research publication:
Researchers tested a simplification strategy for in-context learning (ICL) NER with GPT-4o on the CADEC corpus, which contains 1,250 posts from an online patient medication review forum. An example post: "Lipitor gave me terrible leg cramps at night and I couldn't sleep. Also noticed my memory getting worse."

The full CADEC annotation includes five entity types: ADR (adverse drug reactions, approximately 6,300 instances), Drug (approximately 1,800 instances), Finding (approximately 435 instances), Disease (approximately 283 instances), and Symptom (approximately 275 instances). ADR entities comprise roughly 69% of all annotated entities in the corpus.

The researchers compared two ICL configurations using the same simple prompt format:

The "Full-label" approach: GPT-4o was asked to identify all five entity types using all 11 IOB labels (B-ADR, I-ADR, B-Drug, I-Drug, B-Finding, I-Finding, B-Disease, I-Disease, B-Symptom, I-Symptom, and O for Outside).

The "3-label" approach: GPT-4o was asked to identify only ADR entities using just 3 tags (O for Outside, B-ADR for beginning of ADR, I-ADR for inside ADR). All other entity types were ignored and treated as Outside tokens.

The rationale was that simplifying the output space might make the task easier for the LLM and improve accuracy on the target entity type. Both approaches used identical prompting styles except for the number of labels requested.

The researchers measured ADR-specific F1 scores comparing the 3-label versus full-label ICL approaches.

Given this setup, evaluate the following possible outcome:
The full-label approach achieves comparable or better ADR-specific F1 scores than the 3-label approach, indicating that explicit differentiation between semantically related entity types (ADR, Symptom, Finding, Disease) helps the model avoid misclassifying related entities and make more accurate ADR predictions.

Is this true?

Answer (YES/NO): NO